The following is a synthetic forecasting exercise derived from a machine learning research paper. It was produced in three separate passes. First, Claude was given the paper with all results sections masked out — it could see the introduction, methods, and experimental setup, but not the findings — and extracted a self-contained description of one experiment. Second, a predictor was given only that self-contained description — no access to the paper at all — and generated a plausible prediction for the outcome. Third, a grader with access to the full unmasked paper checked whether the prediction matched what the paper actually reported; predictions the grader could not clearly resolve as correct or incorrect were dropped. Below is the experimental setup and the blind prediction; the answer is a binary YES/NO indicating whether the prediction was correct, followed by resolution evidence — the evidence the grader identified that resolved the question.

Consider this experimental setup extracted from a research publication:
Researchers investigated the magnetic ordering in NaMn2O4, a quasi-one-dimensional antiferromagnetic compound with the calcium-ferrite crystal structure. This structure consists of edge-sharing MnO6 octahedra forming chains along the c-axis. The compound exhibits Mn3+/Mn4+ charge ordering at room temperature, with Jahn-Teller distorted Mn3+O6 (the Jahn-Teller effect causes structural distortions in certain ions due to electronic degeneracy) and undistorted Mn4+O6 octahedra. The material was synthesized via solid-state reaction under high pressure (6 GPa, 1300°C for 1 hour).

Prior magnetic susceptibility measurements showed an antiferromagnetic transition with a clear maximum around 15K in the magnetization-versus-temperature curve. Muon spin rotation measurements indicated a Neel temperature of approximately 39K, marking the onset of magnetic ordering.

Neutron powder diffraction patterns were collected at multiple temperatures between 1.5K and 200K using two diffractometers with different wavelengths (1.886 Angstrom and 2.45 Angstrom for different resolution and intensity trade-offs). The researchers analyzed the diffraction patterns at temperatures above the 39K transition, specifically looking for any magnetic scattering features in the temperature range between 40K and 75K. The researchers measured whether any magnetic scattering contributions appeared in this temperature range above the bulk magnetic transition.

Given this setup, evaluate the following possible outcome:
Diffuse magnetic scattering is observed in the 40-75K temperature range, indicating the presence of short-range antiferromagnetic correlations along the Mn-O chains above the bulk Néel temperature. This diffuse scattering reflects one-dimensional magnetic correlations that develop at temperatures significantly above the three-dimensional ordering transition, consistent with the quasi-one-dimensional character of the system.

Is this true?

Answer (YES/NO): NO